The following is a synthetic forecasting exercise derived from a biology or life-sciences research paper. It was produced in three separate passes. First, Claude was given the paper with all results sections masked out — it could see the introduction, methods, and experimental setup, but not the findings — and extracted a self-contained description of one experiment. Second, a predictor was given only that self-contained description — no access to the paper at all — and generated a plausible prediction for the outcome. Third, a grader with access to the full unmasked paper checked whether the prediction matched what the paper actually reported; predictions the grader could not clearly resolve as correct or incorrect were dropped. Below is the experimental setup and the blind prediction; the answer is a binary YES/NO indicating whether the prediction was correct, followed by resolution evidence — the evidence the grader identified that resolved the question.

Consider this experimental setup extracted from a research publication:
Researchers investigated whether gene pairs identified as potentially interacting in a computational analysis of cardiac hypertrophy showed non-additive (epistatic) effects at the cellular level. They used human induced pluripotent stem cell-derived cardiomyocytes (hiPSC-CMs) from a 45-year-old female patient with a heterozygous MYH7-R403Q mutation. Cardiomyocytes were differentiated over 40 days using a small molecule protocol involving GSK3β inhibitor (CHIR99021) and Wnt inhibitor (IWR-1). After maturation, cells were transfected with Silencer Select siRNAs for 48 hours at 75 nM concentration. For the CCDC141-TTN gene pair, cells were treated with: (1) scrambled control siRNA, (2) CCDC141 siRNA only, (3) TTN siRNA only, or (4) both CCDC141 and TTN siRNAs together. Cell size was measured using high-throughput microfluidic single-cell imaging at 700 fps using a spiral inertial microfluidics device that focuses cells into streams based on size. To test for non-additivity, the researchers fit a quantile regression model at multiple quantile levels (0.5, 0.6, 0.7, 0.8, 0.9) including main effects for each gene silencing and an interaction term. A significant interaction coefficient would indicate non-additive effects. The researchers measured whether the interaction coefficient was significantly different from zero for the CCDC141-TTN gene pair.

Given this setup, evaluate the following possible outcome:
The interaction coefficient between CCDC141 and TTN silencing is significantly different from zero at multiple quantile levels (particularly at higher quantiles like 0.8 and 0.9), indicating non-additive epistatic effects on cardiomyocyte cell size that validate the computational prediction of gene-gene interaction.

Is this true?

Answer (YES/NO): YES